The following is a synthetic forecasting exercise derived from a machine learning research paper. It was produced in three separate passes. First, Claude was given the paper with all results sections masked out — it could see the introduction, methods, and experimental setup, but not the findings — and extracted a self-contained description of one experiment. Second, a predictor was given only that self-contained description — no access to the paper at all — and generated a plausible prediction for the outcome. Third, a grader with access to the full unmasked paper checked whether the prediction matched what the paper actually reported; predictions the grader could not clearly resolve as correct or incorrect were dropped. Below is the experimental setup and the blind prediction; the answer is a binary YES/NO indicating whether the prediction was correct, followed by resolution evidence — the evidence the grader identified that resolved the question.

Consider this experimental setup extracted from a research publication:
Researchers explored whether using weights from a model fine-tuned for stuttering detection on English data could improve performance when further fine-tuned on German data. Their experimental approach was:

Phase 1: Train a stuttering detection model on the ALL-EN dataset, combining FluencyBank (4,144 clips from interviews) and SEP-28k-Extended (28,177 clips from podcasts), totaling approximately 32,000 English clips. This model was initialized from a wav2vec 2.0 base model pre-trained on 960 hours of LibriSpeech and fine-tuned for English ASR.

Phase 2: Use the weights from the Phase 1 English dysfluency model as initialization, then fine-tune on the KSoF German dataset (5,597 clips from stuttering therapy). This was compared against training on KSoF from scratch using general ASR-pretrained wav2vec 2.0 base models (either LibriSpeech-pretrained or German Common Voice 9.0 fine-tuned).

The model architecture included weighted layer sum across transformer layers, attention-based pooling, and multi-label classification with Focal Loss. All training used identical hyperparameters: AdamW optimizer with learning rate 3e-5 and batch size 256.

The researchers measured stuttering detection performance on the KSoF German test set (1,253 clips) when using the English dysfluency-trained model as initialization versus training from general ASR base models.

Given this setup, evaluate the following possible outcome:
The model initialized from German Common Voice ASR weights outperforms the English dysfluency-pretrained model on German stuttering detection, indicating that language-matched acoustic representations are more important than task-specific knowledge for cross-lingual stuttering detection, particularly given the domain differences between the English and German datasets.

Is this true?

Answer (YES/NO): NO